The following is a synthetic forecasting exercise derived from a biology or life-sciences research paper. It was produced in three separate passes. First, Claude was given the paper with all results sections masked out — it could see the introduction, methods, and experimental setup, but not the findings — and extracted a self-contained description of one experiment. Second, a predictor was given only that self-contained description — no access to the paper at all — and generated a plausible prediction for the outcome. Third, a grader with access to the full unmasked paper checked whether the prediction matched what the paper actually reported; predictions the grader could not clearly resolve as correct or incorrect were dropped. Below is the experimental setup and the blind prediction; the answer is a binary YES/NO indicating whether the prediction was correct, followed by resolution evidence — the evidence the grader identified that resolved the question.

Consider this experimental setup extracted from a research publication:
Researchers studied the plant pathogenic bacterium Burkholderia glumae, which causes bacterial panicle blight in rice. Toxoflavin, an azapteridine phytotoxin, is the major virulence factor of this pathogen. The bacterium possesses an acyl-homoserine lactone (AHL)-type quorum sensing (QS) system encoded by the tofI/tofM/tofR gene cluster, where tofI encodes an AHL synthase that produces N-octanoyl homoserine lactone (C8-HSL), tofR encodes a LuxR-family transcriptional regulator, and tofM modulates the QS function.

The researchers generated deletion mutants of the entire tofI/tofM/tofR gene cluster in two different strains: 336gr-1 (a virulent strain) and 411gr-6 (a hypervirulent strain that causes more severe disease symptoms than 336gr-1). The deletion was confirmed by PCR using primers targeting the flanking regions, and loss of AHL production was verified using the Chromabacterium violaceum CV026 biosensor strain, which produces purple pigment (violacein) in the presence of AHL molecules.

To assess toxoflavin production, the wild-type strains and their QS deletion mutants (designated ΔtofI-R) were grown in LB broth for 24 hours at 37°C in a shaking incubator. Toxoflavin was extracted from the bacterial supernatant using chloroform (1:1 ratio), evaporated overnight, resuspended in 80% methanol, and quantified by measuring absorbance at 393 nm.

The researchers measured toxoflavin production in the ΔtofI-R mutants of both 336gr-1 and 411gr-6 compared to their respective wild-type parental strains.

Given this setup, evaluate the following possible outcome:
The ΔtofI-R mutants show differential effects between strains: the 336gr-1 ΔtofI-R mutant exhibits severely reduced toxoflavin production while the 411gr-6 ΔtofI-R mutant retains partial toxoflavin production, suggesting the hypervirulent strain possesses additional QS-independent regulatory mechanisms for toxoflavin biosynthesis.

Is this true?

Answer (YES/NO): YES